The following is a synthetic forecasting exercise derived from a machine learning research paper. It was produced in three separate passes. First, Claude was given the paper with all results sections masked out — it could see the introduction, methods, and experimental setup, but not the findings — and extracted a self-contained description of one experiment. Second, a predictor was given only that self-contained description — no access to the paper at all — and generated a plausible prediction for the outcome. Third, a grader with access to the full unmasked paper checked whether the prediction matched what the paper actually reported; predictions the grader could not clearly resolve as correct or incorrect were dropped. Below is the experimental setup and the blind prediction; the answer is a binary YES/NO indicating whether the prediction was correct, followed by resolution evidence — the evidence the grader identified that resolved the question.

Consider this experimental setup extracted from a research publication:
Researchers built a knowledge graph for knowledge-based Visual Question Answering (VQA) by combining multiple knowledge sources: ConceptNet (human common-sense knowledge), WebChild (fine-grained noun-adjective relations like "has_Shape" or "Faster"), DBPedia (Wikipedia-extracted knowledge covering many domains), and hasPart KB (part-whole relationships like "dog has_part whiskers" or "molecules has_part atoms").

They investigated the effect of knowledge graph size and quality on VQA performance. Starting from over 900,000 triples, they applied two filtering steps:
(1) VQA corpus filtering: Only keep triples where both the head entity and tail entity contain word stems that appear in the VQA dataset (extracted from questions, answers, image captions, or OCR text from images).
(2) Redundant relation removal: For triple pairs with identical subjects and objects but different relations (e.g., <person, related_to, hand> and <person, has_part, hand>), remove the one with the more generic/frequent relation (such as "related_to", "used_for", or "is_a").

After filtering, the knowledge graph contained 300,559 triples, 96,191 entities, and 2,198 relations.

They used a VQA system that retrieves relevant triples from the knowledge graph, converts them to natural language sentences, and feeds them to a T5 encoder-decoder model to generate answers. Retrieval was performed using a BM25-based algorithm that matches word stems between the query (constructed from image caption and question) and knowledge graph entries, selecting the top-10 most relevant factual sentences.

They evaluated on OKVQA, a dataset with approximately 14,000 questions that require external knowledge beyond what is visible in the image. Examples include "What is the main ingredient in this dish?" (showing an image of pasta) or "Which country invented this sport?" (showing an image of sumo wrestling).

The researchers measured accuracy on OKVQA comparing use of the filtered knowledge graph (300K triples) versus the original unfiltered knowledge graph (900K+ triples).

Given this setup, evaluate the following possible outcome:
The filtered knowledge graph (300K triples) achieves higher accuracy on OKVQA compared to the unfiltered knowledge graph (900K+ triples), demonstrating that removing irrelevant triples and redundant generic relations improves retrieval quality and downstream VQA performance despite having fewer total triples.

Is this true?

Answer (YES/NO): YES